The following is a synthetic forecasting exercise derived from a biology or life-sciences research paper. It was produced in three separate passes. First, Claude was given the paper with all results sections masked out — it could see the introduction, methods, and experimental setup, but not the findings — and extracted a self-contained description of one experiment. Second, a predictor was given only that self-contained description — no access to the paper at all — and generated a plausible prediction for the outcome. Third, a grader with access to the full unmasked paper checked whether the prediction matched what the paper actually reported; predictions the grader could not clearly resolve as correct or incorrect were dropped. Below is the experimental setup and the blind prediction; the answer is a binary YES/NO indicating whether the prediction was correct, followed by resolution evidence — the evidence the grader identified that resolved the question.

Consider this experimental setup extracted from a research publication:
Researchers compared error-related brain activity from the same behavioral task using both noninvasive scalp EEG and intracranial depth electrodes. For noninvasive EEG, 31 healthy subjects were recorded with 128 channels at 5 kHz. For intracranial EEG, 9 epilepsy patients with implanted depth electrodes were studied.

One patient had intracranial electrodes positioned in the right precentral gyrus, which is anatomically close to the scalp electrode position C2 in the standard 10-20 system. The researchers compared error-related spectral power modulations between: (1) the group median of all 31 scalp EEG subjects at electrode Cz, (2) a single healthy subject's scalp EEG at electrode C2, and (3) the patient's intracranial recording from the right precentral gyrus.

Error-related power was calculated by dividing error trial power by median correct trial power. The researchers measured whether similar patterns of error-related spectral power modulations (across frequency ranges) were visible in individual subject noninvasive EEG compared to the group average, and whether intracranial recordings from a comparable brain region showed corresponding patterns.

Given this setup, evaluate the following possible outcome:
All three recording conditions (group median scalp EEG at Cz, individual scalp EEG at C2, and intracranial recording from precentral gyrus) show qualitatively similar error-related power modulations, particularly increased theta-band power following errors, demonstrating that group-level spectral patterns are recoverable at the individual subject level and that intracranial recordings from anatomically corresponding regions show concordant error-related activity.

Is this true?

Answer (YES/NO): NO